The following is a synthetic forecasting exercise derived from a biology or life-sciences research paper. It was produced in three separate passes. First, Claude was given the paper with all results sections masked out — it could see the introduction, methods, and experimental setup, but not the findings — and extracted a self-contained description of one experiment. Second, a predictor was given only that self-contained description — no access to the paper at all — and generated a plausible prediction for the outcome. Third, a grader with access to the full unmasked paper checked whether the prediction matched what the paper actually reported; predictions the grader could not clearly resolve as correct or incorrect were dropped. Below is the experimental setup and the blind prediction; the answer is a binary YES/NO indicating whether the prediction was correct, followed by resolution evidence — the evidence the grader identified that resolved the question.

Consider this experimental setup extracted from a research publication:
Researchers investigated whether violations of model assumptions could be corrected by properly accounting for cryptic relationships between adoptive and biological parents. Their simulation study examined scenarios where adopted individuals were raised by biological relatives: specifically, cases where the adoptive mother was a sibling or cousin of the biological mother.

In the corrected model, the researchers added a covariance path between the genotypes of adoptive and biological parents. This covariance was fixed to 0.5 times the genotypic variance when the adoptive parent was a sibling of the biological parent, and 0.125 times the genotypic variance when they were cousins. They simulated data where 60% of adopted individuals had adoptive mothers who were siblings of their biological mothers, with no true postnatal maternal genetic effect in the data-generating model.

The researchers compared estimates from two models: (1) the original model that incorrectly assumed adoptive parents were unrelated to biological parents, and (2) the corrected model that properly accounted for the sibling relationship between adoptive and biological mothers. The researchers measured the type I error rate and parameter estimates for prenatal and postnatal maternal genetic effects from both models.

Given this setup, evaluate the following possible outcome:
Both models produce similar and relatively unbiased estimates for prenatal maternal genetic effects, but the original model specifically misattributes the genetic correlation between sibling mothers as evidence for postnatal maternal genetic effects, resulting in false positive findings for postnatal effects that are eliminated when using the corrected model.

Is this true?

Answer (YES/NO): NO